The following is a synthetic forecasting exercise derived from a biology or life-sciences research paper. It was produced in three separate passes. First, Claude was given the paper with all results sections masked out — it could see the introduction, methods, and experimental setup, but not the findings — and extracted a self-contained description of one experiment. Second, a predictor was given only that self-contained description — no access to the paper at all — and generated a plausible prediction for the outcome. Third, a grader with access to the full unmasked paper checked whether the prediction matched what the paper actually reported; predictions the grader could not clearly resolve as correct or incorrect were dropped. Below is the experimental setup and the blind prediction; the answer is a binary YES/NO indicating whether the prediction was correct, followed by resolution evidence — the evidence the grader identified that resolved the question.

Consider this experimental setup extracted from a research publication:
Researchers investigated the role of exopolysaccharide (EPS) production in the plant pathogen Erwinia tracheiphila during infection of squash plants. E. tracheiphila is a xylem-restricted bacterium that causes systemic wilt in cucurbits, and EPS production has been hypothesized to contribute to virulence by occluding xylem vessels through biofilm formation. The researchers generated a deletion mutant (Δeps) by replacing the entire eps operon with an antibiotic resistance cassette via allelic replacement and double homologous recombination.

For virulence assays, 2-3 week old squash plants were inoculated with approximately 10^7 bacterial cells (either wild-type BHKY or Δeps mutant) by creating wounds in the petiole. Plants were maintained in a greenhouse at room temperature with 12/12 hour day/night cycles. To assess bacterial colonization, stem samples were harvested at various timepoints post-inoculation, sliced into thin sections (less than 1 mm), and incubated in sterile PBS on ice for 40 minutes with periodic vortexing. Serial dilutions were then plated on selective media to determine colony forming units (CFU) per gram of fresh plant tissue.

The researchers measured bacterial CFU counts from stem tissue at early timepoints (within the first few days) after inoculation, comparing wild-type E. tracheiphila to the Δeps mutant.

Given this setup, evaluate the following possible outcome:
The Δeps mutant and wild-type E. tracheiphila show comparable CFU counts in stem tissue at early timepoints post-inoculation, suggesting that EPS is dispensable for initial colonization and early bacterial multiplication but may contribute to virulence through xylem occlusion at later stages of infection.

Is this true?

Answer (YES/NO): NO